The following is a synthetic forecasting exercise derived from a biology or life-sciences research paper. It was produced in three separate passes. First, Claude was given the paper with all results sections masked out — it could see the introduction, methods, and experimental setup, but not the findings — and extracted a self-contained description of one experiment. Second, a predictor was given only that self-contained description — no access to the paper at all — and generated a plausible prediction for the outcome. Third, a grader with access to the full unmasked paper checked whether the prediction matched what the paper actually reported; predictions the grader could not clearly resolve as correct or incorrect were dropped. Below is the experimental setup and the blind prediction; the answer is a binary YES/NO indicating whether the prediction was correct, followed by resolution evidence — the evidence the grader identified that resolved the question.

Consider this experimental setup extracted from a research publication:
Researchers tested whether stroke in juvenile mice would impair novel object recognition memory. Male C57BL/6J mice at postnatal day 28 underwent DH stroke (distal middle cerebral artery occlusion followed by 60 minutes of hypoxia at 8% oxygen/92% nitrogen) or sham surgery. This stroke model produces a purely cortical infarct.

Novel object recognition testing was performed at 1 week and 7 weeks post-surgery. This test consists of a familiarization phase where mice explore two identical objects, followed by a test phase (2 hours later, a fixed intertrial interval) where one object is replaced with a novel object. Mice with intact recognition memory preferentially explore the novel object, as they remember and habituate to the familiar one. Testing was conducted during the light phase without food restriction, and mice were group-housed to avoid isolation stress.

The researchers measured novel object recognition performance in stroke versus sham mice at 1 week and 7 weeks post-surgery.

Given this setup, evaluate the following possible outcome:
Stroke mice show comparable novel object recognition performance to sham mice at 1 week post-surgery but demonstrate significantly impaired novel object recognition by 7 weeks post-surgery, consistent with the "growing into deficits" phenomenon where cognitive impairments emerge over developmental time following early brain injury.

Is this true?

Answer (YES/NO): NO